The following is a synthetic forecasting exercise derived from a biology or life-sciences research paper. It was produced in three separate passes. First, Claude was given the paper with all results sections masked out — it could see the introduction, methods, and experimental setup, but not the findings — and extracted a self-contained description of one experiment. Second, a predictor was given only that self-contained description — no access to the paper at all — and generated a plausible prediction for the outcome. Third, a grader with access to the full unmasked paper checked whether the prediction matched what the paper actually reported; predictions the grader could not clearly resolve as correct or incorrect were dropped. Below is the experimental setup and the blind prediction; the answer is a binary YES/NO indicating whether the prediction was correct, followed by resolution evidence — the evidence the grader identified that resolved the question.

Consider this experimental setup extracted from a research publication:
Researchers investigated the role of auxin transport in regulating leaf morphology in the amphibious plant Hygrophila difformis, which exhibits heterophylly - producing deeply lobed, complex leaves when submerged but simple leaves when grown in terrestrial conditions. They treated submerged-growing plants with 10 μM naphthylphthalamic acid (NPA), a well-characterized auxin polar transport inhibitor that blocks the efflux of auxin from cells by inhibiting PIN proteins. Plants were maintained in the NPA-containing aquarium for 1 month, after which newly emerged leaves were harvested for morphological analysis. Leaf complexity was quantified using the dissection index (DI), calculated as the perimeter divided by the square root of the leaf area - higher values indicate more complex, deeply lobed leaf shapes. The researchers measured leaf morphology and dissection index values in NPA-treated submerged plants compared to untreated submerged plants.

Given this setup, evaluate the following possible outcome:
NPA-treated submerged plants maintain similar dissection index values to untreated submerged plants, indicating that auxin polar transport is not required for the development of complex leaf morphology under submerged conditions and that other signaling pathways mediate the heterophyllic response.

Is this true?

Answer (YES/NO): NO